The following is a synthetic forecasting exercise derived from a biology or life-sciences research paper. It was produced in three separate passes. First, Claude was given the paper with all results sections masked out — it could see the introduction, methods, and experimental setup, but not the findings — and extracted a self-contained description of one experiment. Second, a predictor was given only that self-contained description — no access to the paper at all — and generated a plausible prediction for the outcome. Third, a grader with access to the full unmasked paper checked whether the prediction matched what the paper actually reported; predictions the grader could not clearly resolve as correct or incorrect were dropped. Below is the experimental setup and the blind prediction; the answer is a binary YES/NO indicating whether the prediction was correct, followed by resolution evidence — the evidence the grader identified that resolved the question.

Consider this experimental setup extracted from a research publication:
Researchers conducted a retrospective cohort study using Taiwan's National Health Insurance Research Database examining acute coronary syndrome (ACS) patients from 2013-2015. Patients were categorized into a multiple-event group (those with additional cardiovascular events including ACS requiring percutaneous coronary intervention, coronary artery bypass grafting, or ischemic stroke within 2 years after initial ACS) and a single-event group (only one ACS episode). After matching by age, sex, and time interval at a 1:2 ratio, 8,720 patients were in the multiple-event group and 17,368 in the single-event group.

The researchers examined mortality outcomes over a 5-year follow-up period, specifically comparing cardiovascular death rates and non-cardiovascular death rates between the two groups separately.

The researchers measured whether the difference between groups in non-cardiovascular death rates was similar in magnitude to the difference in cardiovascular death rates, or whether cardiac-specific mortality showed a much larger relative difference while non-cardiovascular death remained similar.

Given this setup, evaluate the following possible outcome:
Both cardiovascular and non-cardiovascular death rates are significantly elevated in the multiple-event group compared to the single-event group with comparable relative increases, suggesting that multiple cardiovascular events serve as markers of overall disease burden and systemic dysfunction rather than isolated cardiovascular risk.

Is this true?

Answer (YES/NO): NO